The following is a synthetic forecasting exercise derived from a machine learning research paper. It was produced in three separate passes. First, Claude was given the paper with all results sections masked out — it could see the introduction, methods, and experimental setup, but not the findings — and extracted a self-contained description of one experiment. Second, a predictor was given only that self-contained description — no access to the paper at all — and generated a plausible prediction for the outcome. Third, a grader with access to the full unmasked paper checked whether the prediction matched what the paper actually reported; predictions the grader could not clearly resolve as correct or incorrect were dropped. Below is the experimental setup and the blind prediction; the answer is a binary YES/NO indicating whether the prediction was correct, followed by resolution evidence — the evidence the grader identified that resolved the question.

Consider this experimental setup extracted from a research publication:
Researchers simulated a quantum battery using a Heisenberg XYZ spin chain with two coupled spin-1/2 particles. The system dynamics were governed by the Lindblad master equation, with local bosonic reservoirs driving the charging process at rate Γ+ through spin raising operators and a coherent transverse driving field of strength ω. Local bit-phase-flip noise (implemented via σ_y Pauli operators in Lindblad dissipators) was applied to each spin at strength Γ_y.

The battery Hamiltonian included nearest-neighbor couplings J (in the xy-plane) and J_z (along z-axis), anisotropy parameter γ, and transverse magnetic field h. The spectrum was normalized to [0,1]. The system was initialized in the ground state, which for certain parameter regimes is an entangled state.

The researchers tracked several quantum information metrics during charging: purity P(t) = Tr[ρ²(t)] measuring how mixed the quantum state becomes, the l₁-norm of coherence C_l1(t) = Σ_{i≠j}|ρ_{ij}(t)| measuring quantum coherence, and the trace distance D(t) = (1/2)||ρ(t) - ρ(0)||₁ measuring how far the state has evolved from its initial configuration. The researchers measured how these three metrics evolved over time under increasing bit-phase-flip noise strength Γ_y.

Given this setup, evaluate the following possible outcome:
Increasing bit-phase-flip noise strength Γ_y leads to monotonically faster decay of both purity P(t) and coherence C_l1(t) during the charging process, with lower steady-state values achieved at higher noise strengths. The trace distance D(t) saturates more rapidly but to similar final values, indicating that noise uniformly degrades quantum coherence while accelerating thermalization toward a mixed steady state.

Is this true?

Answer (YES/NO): NO